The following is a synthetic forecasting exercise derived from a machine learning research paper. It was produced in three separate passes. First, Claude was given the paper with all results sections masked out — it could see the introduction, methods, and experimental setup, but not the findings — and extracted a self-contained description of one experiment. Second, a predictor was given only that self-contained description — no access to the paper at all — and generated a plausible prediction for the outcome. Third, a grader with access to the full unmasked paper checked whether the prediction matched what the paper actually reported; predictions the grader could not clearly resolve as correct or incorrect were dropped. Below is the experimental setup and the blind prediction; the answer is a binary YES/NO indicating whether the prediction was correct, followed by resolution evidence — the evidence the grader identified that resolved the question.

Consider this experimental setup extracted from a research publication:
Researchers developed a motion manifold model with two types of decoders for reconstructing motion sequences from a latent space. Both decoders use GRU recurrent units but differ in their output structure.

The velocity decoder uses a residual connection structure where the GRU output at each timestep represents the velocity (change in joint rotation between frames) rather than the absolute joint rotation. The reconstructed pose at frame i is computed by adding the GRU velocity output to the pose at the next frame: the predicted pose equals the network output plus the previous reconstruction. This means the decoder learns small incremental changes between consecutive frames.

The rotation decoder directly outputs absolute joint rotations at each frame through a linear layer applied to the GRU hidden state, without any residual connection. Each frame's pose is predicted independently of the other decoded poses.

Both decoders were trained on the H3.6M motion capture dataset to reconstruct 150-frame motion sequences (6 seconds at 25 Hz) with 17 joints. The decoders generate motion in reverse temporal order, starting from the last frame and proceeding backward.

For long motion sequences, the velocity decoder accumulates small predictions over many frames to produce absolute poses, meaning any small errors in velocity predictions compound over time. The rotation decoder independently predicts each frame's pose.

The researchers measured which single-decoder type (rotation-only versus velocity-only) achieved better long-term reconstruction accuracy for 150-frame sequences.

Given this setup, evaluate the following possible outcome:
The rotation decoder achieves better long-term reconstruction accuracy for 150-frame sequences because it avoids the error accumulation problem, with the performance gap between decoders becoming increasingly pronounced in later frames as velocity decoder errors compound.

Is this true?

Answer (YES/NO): NO